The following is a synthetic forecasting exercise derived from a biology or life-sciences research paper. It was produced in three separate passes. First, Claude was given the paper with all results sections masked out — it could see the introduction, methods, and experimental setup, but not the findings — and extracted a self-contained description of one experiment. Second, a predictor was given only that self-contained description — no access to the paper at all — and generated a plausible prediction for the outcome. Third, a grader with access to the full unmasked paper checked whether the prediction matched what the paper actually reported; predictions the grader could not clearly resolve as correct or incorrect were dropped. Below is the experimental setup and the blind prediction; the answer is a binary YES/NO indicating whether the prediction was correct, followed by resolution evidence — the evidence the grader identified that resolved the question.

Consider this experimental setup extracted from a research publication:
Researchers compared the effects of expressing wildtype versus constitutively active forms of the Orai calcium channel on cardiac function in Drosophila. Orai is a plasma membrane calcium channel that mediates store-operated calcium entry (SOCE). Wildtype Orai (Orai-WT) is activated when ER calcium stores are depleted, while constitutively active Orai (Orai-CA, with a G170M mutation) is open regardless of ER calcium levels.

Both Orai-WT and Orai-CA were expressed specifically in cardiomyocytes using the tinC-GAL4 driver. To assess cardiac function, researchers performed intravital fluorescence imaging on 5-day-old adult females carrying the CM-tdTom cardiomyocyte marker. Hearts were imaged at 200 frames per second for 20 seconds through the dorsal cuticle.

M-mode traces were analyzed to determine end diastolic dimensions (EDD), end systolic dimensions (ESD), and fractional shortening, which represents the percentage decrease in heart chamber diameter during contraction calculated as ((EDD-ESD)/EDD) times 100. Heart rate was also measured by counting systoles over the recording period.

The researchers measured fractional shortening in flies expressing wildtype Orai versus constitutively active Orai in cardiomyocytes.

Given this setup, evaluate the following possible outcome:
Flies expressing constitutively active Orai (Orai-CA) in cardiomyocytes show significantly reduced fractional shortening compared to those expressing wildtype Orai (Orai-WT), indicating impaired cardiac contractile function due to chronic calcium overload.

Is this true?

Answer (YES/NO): NO